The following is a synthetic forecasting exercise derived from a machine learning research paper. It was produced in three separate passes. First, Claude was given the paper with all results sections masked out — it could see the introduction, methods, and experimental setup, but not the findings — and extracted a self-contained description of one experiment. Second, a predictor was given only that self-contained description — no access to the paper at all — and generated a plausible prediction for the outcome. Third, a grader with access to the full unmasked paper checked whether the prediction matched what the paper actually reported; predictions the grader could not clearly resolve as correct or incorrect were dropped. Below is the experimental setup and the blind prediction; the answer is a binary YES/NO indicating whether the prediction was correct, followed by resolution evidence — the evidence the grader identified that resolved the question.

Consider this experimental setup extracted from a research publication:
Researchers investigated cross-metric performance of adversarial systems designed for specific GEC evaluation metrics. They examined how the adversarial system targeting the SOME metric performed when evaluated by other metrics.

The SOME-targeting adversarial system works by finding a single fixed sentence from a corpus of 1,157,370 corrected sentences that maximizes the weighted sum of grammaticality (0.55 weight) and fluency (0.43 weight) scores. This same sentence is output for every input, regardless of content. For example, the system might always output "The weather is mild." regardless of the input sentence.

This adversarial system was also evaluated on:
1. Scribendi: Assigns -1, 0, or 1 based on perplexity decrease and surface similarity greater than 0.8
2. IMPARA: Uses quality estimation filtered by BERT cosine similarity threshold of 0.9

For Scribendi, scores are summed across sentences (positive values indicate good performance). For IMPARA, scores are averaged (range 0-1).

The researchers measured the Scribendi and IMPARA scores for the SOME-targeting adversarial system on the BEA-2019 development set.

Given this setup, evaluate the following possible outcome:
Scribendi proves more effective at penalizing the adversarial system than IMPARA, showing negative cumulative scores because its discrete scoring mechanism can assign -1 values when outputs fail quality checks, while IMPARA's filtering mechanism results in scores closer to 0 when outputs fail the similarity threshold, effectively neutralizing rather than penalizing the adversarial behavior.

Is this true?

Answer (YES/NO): YES